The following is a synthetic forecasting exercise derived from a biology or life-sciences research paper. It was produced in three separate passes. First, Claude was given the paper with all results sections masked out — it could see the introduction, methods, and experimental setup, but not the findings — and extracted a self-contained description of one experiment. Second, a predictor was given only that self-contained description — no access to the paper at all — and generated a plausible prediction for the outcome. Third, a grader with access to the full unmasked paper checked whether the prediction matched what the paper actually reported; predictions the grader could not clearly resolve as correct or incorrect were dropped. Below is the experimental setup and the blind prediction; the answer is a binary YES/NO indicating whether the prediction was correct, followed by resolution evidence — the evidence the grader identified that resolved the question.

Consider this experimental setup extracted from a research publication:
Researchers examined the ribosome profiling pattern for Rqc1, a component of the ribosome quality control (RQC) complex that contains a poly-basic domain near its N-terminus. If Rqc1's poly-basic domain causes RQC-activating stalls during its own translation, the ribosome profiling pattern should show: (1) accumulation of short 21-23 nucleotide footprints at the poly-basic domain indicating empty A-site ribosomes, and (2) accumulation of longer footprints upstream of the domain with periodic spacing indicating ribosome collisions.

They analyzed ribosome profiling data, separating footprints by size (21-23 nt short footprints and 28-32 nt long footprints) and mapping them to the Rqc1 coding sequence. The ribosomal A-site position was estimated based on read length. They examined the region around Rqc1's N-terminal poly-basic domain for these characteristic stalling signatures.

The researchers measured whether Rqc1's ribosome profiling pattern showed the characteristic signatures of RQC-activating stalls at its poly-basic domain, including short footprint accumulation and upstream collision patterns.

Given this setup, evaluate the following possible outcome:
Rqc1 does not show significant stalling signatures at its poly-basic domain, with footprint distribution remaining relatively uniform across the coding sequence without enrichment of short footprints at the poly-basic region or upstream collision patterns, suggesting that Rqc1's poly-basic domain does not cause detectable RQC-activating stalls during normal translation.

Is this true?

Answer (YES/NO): YES